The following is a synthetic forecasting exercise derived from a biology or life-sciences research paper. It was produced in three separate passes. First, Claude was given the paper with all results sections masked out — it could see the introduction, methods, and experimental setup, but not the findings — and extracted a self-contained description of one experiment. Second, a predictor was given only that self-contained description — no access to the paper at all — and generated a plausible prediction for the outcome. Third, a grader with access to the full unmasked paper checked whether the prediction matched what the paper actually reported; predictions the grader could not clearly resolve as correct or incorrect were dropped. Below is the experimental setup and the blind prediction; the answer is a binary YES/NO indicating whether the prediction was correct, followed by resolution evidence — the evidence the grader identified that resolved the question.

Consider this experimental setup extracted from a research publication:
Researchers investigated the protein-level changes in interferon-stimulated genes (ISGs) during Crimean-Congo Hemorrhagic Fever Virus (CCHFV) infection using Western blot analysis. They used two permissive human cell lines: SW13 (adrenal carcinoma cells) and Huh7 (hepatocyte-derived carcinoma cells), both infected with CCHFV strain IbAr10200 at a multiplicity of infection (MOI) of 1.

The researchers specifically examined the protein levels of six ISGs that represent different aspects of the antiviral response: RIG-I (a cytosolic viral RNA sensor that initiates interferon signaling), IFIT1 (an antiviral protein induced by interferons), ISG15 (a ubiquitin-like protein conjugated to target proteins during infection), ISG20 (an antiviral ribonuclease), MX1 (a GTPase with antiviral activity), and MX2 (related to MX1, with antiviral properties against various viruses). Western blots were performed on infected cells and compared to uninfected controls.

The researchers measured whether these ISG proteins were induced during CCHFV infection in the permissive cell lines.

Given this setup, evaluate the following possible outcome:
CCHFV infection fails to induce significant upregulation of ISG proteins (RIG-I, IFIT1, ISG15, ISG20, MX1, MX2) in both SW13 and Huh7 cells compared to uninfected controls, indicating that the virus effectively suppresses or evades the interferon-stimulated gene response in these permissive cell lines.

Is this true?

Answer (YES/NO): NO